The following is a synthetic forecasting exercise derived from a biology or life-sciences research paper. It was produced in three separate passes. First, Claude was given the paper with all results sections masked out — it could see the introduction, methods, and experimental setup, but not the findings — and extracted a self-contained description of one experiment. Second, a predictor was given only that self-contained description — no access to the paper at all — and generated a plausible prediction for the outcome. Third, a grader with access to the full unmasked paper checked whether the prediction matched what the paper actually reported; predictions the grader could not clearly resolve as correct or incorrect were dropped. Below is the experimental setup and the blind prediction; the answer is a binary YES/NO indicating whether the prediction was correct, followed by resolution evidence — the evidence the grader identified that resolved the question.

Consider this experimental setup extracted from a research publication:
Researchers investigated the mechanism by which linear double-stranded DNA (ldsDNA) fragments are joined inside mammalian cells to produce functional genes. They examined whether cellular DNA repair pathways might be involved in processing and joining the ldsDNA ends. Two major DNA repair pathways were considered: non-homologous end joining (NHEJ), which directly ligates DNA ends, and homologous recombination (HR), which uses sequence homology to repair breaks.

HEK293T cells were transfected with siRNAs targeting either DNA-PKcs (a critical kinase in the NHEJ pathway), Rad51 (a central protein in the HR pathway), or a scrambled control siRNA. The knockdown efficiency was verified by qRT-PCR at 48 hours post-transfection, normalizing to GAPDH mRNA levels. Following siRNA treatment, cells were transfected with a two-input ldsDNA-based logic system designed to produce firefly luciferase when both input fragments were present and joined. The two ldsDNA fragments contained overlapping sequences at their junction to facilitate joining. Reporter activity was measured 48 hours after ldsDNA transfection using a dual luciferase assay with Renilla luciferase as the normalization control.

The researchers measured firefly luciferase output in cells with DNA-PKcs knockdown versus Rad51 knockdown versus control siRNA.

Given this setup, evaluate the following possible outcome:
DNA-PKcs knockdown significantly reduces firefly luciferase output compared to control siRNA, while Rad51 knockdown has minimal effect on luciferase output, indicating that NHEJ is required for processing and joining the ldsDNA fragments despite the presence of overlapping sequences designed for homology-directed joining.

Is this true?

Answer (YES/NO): NO